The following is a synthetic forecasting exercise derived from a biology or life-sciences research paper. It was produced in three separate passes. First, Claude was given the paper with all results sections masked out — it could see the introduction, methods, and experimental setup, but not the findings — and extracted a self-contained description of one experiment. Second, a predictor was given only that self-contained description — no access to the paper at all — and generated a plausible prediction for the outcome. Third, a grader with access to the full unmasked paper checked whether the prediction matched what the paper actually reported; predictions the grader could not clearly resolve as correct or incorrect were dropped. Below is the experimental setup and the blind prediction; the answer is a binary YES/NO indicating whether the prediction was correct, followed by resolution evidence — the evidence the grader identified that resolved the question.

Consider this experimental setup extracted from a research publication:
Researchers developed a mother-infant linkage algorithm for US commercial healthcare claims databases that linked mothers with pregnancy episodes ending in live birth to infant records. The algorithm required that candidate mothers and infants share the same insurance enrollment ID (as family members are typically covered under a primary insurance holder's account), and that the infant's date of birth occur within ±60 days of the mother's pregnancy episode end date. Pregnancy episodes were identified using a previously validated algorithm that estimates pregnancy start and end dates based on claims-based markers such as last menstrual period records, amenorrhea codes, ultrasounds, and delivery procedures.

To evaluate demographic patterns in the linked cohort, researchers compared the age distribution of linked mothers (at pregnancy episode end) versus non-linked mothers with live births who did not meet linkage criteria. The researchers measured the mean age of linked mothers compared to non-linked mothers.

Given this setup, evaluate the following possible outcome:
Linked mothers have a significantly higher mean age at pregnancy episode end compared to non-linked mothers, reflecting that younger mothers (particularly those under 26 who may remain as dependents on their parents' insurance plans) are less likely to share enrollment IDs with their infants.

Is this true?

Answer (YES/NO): NO